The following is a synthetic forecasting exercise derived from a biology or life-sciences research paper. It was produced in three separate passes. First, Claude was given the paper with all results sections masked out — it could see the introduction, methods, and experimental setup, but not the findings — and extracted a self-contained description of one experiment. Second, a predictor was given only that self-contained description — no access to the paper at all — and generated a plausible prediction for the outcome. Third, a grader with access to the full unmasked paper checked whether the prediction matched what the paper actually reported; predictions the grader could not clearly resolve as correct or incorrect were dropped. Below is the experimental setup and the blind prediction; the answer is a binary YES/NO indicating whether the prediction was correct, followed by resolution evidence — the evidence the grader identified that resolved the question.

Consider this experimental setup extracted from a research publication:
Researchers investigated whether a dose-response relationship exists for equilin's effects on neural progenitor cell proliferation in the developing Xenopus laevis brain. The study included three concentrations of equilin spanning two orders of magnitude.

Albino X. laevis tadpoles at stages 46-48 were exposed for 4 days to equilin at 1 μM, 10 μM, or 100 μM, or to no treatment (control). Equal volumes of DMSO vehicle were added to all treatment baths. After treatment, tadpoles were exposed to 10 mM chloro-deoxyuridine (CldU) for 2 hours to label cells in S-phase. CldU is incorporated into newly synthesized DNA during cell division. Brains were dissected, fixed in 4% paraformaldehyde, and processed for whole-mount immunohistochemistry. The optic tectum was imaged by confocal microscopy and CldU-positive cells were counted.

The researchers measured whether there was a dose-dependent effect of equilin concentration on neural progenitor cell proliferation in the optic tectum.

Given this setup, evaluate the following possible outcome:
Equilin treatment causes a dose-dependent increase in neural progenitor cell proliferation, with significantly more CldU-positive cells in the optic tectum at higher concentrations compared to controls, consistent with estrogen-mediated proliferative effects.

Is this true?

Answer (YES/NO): NO